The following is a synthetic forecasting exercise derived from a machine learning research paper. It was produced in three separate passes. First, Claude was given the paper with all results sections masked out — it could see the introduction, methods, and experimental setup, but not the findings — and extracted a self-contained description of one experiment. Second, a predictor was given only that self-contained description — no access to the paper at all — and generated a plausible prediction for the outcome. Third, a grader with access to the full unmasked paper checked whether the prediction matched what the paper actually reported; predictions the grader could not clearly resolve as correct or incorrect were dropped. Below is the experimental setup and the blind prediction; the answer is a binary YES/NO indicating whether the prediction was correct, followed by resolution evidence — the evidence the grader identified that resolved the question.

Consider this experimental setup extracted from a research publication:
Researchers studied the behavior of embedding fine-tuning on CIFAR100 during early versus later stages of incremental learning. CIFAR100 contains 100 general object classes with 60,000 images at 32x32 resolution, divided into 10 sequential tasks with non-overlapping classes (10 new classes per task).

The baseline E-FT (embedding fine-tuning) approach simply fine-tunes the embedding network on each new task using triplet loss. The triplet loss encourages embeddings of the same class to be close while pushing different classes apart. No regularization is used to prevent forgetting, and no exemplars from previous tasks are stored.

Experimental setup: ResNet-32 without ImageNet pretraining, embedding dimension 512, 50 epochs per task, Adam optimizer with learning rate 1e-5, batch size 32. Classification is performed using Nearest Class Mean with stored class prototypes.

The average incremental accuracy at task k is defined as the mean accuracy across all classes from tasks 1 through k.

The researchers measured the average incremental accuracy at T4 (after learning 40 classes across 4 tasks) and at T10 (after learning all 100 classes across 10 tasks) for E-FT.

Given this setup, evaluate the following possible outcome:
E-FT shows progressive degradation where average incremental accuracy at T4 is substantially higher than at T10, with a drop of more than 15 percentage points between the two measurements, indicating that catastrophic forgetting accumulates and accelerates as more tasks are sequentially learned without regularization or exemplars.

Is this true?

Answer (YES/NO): YES